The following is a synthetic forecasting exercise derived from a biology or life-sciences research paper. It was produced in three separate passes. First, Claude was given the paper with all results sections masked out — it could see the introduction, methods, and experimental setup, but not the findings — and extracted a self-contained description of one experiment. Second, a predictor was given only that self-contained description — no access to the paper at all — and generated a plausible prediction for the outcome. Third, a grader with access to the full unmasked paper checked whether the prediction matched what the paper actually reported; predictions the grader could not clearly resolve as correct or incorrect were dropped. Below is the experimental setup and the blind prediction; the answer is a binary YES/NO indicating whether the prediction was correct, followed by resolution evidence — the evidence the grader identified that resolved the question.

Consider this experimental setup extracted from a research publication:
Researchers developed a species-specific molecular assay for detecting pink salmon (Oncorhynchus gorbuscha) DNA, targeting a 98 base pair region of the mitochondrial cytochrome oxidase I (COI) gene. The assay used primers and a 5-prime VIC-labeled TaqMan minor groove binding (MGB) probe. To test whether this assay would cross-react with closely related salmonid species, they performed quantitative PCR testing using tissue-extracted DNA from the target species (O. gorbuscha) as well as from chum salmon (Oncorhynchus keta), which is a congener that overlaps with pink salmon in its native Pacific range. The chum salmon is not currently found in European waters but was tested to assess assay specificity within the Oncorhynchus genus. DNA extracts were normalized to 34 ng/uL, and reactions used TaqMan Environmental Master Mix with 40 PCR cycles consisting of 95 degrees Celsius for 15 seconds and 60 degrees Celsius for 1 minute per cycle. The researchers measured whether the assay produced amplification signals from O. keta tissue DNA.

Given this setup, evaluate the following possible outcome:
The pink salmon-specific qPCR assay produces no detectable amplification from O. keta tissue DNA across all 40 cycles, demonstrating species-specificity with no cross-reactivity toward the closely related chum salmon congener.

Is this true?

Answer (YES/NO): NO